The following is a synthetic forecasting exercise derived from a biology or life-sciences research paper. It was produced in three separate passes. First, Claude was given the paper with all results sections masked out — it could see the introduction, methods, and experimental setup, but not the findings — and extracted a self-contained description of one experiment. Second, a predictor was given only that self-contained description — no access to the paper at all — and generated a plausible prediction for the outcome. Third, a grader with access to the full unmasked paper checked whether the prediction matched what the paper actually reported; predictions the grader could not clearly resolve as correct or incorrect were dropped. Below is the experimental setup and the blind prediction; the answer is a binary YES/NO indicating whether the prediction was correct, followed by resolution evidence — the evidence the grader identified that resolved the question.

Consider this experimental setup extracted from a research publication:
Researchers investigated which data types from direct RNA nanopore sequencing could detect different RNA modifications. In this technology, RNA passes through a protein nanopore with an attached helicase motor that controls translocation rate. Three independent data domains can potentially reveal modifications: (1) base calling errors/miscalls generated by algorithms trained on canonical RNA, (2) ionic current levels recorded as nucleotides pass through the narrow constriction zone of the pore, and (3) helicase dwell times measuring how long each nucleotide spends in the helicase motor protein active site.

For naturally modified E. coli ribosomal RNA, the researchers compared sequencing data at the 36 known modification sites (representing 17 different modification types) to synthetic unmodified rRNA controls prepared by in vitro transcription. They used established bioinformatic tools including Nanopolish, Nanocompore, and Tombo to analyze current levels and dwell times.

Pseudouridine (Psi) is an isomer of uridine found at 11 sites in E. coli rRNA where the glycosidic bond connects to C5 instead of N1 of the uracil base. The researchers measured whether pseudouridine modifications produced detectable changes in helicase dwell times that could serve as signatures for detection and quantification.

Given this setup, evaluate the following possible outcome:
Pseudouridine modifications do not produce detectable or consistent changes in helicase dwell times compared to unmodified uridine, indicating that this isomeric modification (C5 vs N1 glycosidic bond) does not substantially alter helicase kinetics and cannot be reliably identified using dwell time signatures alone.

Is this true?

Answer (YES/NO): NO